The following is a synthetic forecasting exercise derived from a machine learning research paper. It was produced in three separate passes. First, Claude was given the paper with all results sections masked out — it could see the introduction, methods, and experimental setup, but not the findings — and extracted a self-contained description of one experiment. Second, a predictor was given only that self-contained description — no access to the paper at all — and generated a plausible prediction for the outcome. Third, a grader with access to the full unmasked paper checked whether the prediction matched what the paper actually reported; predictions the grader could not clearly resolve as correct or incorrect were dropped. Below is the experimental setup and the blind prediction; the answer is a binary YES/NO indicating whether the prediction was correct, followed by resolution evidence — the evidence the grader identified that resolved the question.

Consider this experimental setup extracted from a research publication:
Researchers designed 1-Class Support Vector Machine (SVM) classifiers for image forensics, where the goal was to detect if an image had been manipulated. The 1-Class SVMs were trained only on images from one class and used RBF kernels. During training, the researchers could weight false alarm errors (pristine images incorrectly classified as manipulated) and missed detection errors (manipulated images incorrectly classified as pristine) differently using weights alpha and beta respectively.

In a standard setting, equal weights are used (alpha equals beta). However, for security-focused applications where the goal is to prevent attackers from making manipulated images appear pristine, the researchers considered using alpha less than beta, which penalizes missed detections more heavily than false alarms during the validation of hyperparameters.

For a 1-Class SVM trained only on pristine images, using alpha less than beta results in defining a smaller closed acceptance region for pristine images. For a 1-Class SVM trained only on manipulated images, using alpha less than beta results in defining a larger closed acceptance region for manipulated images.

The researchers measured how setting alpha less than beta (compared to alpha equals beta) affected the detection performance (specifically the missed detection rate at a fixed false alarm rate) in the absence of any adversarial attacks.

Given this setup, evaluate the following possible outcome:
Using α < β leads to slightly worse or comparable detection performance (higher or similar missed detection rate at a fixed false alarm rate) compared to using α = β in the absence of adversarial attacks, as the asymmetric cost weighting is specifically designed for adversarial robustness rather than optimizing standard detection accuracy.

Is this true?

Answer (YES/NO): YES